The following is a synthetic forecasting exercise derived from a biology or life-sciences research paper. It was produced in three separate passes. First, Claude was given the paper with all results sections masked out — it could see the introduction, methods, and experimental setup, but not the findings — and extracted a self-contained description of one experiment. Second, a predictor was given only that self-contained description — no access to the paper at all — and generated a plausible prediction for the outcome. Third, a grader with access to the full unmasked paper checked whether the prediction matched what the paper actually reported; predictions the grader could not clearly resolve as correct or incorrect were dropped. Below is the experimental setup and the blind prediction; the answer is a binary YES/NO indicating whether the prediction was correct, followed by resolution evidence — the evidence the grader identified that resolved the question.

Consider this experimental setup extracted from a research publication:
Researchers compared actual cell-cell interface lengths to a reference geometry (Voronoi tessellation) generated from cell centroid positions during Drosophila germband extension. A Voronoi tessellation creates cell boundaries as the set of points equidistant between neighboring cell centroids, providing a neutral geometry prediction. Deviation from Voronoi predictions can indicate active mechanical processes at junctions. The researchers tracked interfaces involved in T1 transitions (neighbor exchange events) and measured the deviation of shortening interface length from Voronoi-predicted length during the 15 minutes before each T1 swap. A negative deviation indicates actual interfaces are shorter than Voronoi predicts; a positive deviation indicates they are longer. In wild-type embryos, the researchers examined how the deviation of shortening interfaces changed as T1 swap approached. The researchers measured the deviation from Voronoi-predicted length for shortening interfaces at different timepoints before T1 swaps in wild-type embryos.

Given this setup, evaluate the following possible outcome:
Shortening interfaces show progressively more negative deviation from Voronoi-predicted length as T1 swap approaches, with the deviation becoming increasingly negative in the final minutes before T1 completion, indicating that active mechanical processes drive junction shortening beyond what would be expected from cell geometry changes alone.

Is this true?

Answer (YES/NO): YES